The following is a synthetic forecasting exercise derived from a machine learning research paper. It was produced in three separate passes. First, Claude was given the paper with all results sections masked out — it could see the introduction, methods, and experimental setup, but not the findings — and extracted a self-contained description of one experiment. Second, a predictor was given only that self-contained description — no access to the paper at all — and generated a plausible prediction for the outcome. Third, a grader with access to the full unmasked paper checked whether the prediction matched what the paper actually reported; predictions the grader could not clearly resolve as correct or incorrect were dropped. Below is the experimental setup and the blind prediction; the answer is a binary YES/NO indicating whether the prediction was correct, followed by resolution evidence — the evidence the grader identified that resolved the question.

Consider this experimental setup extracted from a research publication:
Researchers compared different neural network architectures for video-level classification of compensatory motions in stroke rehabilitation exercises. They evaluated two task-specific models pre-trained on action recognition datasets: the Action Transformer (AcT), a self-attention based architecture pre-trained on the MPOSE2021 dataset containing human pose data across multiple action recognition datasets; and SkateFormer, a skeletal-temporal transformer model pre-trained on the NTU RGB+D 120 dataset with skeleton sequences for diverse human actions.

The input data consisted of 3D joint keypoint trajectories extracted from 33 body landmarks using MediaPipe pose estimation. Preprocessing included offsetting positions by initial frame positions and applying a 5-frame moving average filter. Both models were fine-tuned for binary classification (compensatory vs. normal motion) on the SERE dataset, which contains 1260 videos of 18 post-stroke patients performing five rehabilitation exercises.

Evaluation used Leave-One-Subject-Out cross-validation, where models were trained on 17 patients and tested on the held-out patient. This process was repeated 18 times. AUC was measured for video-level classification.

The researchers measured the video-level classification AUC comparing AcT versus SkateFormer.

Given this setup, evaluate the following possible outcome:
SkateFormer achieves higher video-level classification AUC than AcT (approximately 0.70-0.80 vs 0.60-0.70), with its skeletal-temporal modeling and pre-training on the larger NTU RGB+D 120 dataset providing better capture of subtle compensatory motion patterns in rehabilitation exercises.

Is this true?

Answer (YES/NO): NO